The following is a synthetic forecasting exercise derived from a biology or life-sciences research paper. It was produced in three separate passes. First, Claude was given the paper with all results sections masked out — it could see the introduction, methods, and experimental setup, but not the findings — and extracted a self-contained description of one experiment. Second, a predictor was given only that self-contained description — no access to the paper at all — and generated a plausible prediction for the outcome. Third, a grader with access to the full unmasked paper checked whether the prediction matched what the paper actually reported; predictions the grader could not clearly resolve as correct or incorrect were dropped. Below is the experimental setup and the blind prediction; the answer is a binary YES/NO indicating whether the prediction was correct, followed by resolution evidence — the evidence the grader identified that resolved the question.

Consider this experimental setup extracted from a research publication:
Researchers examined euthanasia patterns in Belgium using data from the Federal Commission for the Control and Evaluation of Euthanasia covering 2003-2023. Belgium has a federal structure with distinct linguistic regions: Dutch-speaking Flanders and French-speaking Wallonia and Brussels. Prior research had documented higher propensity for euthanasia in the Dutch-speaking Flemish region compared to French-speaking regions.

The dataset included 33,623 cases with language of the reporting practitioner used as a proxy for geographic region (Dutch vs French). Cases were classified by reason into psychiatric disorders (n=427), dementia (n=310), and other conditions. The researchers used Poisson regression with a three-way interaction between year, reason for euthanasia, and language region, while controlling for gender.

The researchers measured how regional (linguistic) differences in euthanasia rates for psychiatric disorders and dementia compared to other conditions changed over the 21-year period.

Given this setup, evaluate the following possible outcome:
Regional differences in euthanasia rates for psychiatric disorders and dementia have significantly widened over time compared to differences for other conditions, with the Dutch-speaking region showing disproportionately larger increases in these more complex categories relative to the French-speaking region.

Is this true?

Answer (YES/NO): NO